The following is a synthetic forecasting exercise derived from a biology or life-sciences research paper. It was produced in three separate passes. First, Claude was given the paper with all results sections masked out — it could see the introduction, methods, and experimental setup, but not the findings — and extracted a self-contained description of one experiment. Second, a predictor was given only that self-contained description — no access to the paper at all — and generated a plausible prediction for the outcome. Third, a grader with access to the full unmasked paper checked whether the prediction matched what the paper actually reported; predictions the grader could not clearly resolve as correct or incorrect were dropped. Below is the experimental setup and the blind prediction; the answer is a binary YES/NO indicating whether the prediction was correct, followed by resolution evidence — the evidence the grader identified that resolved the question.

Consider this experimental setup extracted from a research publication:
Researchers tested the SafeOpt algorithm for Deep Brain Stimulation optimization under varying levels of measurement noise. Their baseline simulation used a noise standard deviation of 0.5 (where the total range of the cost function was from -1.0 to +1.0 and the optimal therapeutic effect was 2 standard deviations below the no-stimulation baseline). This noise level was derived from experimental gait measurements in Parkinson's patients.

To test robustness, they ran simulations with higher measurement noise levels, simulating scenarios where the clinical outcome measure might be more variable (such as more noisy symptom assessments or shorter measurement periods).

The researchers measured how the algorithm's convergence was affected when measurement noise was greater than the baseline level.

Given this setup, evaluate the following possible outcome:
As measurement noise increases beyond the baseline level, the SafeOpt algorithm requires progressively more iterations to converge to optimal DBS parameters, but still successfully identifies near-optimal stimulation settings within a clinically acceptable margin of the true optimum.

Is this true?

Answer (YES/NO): YES